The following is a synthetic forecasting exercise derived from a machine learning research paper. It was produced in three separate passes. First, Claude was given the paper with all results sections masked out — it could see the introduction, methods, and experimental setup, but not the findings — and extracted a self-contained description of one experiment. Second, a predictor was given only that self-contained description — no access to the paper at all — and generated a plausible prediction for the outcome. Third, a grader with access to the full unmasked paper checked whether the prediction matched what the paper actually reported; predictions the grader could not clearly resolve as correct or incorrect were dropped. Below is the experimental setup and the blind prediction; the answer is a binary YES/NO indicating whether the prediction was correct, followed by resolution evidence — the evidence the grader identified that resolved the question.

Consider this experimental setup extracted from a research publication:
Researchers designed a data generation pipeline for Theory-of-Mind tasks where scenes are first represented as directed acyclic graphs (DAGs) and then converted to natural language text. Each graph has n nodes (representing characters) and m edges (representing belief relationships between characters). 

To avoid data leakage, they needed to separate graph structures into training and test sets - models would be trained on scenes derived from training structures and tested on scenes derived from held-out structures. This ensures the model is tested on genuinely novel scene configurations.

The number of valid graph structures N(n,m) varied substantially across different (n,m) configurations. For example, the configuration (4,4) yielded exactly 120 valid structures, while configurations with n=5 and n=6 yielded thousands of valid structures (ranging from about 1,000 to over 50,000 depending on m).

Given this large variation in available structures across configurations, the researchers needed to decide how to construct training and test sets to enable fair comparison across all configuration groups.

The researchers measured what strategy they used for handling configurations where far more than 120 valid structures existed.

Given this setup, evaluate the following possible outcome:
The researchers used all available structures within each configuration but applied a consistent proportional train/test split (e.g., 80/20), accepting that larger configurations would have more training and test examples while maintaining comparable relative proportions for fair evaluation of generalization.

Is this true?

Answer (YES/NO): NO